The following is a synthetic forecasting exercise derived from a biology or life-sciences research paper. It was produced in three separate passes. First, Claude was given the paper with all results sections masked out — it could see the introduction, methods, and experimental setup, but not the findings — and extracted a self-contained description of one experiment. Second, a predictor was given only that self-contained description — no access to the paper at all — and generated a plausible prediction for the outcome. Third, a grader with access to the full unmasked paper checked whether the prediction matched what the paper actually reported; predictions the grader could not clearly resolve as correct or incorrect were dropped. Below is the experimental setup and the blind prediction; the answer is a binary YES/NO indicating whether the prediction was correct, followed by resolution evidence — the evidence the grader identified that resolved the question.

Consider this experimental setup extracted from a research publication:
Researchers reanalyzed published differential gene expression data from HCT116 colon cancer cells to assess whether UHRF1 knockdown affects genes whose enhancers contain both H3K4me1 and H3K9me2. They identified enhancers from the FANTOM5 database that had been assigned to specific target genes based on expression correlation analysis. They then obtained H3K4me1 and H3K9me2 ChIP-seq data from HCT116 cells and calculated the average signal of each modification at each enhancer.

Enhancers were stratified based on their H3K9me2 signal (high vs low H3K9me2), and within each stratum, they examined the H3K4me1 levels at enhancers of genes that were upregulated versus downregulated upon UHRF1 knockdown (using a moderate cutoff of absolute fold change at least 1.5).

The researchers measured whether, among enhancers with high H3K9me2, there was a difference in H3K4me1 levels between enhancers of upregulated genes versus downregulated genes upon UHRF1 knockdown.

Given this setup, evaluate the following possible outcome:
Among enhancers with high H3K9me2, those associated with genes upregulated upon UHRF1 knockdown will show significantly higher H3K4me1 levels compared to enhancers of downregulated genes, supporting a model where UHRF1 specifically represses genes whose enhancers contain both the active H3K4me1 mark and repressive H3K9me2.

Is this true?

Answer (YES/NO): NO